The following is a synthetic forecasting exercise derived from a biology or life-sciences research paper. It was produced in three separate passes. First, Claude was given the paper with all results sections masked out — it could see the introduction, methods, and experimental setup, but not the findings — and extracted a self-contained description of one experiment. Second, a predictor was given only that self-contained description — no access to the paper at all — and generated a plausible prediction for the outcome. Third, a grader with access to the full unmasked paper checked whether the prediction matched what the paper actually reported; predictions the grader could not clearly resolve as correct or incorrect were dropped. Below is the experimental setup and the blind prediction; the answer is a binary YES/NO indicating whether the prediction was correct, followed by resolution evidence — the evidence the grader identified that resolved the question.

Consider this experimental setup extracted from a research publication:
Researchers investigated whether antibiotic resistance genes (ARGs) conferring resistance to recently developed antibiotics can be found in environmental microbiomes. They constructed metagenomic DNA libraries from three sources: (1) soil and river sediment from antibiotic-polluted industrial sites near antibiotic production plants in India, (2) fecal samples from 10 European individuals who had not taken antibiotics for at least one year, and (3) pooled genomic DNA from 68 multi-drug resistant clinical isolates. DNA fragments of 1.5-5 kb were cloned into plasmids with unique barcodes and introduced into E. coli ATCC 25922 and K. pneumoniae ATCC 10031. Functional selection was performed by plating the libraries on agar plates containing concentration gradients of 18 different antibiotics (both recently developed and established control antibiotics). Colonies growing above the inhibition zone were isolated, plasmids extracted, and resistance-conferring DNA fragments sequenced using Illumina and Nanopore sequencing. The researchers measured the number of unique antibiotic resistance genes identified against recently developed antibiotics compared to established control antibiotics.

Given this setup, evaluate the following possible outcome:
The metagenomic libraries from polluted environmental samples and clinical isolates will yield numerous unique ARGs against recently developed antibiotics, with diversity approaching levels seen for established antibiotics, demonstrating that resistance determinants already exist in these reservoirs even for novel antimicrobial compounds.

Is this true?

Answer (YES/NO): YES